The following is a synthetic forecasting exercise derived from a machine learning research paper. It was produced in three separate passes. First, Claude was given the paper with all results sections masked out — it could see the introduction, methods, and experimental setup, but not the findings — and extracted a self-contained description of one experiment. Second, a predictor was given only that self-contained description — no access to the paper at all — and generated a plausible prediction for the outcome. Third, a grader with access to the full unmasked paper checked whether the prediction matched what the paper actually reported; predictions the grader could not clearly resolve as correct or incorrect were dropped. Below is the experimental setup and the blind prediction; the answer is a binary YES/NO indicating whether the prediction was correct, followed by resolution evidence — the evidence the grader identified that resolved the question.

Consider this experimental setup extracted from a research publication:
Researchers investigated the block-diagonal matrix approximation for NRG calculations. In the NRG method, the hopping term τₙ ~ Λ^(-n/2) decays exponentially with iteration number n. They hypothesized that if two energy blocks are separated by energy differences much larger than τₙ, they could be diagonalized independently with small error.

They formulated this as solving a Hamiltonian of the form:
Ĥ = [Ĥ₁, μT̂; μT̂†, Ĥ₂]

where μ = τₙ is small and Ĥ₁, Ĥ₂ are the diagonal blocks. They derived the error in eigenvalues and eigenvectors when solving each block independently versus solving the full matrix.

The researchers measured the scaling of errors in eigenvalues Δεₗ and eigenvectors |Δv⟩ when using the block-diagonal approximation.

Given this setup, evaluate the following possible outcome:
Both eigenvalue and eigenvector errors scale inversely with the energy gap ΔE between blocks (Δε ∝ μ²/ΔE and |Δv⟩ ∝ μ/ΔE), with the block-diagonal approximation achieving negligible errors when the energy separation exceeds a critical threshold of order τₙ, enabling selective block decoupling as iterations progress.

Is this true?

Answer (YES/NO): NO